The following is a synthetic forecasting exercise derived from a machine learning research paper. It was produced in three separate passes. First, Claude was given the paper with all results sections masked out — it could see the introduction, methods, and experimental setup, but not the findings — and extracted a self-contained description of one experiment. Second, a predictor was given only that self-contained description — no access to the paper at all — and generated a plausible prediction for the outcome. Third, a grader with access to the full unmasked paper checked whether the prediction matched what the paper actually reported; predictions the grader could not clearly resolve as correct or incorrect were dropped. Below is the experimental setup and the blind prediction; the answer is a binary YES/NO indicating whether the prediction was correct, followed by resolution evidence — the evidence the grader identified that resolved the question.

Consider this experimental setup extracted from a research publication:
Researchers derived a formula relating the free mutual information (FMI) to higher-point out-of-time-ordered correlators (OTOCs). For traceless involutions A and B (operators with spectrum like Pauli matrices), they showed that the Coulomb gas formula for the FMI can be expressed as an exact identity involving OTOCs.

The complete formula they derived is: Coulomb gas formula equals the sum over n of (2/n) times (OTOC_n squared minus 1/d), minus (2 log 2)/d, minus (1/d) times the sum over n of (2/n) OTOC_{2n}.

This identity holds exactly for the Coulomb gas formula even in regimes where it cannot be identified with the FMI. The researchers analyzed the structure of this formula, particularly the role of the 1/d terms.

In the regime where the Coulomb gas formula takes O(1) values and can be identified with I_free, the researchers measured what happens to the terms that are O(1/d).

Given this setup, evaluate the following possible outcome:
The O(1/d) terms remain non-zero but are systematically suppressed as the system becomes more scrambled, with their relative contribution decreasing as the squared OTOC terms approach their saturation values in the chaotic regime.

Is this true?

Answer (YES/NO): NO